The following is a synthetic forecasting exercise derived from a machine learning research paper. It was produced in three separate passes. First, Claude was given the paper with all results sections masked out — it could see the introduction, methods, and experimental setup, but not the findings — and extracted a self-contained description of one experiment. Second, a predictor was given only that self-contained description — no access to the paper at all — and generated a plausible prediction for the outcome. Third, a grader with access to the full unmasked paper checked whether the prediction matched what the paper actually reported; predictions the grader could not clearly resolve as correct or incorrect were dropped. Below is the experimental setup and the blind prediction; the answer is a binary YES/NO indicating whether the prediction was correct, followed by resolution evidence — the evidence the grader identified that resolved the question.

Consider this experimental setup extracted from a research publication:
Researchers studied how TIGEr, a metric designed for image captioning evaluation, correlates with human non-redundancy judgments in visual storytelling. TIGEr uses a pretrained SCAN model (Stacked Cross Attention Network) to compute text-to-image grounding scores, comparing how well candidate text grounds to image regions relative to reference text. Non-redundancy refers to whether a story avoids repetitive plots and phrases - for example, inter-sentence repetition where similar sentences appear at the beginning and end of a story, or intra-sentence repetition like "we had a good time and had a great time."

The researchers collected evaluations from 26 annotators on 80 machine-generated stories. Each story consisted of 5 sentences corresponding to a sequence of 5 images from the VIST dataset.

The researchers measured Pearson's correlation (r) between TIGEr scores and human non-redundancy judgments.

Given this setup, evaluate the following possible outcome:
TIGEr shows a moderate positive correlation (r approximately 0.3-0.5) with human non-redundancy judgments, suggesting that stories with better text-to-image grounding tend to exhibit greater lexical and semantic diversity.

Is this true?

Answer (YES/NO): NO